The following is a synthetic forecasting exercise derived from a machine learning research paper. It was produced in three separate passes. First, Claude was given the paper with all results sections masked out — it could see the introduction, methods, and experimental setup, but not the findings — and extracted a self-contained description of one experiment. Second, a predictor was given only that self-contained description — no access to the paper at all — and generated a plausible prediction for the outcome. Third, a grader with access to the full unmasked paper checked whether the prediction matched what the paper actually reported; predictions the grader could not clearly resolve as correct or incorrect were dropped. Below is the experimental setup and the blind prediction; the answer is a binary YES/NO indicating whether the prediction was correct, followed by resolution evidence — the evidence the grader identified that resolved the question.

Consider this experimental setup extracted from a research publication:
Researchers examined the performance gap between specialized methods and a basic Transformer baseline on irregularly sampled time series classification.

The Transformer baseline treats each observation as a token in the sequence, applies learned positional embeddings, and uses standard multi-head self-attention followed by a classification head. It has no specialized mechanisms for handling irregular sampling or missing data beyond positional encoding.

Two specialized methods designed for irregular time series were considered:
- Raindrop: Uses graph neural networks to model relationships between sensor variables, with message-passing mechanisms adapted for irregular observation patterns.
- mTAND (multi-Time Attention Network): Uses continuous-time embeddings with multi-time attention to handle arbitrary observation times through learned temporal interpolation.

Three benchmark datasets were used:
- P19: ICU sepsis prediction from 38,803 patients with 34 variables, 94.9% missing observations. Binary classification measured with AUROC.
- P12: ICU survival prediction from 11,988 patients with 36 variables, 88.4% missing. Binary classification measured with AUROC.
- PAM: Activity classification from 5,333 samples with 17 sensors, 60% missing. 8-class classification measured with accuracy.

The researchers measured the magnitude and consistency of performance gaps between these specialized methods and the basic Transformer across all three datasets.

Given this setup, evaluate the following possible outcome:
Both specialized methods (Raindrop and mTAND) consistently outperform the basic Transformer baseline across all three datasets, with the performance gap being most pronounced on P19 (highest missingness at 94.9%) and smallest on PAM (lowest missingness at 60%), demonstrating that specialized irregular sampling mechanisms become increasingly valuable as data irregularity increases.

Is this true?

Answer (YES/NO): NO